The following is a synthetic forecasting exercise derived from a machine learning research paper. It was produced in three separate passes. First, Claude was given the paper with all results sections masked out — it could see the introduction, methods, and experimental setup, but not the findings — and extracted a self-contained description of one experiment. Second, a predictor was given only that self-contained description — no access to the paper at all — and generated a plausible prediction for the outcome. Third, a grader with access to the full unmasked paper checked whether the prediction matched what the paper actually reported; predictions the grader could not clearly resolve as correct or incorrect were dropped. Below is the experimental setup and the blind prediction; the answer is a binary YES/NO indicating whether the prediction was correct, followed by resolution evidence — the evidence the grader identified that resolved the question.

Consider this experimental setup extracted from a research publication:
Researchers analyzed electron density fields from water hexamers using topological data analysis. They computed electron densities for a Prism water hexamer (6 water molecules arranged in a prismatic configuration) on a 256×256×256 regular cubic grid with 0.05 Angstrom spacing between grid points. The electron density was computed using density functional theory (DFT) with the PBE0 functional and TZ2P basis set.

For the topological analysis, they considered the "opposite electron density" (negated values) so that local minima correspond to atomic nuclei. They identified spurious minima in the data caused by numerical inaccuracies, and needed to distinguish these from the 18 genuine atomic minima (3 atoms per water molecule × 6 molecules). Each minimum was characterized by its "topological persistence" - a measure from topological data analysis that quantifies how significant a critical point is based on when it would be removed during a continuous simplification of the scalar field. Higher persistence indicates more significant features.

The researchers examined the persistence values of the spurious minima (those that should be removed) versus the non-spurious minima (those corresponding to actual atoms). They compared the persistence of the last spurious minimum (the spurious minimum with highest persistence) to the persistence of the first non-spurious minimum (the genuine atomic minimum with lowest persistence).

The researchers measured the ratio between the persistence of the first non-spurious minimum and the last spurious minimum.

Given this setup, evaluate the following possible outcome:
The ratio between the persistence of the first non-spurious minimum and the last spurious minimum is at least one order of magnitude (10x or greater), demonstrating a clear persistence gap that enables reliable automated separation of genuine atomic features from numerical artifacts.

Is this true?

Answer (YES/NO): YES